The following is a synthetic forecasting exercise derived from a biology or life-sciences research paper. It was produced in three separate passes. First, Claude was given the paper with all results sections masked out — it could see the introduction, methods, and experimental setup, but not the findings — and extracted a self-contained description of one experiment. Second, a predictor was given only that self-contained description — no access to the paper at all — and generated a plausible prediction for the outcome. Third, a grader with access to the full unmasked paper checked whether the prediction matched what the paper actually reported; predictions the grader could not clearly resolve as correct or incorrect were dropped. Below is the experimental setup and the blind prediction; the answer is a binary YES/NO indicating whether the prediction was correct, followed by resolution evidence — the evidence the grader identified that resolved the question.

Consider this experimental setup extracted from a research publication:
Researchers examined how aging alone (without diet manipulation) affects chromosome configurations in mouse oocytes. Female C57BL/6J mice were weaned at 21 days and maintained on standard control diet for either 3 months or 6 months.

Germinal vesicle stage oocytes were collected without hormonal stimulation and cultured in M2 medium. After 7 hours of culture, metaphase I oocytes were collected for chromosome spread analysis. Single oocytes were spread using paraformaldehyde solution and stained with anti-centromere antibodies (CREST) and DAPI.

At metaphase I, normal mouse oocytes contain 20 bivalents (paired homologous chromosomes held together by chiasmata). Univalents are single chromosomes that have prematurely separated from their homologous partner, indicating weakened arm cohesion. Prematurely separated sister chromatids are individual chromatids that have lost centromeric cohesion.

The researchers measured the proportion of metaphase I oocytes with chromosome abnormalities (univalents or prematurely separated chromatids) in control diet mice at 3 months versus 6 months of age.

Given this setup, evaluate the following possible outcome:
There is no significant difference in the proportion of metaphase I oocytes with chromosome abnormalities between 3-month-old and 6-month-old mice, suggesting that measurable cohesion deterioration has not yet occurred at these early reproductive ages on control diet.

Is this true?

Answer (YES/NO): YES